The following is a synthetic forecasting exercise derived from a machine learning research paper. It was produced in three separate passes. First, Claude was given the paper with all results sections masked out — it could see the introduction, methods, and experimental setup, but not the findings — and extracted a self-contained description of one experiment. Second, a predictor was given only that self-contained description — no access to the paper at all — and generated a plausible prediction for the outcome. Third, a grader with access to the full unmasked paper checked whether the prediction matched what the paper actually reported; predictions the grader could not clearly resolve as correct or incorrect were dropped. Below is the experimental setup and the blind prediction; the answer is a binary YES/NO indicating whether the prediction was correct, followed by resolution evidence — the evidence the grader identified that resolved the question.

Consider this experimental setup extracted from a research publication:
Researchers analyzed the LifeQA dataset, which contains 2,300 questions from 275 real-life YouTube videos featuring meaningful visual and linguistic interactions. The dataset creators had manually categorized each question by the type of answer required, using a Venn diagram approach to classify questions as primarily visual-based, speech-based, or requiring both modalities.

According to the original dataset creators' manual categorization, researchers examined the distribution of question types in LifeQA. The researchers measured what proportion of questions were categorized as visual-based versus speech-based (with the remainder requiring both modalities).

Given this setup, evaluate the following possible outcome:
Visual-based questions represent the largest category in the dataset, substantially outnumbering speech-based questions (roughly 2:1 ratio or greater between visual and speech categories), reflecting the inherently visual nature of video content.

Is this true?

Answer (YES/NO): YES